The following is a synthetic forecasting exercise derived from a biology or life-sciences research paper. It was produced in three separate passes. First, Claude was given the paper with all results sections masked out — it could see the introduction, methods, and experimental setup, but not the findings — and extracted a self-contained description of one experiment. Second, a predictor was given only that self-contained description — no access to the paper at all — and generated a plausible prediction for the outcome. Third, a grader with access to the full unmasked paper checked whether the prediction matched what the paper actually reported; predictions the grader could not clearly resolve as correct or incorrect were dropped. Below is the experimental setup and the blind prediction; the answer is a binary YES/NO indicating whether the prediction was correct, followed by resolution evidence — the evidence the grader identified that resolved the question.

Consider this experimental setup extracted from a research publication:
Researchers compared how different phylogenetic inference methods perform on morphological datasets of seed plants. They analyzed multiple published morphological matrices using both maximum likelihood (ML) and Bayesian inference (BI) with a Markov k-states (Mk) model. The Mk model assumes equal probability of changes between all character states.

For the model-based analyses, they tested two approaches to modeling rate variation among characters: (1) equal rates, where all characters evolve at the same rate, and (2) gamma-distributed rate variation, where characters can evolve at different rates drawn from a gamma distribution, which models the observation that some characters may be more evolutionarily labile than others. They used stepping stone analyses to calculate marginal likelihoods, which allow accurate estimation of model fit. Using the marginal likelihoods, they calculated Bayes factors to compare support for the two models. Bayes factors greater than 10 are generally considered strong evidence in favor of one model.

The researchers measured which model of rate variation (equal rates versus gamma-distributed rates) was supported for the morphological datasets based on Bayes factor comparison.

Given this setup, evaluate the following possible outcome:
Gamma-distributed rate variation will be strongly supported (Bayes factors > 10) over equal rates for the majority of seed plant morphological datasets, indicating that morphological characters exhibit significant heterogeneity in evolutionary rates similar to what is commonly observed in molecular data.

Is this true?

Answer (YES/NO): NO